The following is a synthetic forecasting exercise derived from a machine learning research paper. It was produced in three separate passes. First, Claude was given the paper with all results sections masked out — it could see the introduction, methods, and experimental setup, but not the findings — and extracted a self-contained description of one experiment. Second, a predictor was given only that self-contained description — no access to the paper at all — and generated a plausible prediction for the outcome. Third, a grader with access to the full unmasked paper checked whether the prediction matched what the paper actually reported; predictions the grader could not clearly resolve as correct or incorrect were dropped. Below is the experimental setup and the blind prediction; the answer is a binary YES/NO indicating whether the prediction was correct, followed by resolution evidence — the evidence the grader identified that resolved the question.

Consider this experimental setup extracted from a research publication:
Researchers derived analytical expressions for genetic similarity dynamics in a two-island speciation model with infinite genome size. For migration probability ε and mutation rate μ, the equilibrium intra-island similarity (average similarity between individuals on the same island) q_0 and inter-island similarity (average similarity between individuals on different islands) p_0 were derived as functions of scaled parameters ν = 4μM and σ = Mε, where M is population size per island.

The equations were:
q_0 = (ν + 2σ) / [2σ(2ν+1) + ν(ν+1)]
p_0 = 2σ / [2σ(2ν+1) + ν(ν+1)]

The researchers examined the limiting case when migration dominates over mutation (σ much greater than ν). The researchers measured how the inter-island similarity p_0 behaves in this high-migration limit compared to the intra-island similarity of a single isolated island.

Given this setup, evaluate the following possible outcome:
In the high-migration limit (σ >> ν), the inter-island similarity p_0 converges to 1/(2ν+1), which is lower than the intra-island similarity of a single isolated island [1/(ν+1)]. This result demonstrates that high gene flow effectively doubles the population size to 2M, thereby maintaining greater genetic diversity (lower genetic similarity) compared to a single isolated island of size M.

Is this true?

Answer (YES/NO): YES